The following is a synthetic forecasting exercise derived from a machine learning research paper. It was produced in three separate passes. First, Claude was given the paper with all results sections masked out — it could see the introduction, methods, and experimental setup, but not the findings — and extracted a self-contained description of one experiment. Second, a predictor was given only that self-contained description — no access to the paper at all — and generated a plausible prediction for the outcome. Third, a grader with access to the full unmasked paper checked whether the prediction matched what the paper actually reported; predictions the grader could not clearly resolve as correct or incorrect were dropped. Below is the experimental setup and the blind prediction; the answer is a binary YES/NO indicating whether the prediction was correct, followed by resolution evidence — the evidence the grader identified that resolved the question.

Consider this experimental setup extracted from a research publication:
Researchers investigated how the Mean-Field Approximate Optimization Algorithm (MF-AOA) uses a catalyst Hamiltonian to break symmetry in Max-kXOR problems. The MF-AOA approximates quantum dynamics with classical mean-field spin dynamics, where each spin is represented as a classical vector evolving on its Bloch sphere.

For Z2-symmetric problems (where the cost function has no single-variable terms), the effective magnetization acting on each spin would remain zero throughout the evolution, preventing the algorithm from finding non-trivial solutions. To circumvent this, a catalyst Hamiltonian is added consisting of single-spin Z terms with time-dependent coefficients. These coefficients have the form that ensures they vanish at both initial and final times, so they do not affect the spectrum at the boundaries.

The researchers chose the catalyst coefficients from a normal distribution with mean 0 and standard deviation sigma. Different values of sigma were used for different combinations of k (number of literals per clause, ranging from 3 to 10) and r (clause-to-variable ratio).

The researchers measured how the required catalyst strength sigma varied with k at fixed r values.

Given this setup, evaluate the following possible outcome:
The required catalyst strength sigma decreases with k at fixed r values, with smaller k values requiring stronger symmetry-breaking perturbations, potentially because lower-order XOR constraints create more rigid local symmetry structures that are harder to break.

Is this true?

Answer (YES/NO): NO